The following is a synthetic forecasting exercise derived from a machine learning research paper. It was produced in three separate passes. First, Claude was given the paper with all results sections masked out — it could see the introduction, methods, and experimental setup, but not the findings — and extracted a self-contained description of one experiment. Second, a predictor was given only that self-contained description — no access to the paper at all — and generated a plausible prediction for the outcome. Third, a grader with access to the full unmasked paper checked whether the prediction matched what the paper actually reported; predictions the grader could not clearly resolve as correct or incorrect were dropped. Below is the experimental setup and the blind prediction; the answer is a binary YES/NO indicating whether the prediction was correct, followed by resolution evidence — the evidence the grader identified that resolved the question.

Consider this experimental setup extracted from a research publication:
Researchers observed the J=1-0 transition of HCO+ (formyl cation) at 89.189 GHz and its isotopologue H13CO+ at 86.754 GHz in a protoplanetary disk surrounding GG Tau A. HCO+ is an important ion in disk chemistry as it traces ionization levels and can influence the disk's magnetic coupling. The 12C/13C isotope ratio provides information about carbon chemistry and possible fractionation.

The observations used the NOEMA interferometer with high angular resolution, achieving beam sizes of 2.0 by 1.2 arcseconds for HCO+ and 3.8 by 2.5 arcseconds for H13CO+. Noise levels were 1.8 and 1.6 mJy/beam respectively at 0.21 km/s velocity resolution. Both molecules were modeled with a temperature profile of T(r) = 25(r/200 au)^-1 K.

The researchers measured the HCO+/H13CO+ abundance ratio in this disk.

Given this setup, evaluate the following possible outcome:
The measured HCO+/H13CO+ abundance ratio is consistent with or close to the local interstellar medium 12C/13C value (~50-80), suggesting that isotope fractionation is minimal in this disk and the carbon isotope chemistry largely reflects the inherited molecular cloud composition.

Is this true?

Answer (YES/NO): NO